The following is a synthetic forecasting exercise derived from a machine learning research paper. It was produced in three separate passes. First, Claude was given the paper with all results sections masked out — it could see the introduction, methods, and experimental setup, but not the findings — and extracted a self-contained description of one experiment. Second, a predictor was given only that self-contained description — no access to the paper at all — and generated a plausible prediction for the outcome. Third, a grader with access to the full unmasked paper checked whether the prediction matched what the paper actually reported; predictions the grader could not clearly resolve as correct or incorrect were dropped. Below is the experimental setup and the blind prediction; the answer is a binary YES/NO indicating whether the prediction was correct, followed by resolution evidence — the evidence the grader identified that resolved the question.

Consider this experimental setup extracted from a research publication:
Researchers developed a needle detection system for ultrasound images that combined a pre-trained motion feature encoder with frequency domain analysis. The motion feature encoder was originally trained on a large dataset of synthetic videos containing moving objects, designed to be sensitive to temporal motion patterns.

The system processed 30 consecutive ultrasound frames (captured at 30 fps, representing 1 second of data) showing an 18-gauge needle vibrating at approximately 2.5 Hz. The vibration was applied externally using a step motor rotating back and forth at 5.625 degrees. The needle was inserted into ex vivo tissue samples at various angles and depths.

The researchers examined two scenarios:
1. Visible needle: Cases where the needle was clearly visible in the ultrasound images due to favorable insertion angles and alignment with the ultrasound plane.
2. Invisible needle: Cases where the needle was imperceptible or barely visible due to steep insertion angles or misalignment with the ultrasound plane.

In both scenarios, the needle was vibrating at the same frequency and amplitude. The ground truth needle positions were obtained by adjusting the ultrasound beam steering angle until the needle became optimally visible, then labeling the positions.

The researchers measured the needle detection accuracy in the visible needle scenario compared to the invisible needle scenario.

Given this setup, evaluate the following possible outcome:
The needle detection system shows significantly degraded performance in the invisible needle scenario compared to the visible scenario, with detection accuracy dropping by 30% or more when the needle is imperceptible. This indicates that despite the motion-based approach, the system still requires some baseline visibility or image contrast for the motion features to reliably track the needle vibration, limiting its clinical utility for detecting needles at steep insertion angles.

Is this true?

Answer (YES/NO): NO